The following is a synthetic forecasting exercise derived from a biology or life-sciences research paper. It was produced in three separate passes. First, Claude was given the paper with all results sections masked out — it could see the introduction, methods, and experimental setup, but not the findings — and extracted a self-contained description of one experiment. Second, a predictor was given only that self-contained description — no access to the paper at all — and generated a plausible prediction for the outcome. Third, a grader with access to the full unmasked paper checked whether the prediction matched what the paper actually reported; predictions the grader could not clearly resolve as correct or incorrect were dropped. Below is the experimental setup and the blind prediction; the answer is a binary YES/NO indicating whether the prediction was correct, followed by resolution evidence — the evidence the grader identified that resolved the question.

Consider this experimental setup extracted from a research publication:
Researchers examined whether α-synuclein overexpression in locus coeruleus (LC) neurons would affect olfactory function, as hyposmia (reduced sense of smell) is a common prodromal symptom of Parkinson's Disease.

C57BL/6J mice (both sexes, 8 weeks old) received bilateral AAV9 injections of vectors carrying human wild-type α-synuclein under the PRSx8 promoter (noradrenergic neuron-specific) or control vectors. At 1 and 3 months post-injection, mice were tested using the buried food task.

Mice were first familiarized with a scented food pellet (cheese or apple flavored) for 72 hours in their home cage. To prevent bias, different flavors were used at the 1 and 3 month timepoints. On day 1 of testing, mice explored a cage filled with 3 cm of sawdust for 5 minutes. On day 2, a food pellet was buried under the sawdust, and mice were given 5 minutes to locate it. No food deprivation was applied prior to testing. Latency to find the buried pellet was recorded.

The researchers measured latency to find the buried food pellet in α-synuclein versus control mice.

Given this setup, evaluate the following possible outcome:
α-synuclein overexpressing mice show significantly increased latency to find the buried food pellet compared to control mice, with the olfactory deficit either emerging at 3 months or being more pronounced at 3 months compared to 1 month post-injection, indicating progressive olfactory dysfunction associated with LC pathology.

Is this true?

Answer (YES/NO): NO